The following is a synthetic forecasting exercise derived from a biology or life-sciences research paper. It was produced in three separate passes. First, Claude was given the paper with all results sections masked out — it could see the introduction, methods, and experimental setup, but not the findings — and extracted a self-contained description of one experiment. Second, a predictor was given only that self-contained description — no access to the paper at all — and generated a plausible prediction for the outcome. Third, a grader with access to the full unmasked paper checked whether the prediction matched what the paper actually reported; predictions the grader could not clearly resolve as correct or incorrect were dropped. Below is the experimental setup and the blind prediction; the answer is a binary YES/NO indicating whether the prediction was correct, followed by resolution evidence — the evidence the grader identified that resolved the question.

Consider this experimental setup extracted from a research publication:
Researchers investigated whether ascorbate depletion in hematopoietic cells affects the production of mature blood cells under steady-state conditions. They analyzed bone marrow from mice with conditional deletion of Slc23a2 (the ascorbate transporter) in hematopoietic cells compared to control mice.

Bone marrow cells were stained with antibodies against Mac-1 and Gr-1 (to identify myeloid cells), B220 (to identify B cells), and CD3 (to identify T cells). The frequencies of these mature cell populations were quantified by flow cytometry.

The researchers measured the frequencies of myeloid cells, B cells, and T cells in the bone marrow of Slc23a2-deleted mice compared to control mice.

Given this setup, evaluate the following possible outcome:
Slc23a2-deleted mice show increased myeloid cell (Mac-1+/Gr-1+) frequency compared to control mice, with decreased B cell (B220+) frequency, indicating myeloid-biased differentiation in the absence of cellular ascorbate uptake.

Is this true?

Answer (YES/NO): NO